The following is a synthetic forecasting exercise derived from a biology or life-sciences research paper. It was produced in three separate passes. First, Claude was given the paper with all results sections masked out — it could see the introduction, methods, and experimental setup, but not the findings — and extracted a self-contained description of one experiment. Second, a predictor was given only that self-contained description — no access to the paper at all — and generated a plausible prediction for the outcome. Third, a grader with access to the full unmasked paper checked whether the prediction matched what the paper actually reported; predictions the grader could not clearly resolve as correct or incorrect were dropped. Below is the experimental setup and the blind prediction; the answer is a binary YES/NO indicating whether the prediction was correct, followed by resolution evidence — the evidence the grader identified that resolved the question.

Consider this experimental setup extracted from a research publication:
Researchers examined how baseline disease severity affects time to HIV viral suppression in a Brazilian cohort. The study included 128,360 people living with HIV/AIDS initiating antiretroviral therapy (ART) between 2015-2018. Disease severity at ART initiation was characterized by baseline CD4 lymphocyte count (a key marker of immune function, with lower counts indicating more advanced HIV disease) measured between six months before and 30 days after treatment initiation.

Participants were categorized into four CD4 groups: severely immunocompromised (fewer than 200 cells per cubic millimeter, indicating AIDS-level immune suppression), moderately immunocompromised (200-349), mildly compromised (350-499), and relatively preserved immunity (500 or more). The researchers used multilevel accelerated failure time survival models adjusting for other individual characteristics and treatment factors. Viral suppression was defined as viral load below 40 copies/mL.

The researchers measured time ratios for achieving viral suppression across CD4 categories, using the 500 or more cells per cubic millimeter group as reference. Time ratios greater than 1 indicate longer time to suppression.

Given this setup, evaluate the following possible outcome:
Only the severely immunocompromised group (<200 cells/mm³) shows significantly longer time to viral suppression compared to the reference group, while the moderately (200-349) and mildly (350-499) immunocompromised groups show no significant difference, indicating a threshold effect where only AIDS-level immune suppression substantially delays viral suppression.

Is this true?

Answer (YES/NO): NO